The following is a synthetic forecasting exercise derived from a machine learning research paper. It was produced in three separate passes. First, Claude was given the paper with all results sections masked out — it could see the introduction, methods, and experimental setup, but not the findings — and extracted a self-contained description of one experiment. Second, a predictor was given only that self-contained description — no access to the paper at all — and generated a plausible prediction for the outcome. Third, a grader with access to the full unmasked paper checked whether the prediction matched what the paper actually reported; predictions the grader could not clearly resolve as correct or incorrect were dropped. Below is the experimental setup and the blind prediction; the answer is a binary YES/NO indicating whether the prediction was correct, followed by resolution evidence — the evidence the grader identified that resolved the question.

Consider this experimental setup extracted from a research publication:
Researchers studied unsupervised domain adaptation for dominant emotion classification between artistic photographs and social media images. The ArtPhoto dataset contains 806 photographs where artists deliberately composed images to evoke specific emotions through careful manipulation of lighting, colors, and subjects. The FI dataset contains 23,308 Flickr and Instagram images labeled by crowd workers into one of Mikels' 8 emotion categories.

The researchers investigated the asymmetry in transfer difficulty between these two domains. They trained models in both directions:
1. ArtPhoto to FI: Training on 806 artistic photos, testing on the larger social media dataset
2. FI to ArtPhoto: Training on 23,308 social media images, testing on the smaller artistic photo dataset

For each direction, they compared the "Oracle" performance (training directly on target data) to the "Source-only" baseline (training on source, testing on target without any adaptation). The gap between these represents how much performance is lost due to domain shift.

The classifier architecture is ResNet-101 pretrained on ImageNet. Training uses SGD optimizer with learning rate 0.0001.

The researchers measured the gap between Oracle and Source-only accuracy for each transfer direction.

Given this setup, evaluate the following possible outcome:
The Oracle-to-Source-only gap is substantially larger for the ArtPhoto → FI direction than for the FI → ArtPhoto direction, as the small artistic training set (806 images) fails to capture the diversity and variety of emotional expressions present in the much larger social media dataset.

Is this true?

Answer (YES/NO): YES